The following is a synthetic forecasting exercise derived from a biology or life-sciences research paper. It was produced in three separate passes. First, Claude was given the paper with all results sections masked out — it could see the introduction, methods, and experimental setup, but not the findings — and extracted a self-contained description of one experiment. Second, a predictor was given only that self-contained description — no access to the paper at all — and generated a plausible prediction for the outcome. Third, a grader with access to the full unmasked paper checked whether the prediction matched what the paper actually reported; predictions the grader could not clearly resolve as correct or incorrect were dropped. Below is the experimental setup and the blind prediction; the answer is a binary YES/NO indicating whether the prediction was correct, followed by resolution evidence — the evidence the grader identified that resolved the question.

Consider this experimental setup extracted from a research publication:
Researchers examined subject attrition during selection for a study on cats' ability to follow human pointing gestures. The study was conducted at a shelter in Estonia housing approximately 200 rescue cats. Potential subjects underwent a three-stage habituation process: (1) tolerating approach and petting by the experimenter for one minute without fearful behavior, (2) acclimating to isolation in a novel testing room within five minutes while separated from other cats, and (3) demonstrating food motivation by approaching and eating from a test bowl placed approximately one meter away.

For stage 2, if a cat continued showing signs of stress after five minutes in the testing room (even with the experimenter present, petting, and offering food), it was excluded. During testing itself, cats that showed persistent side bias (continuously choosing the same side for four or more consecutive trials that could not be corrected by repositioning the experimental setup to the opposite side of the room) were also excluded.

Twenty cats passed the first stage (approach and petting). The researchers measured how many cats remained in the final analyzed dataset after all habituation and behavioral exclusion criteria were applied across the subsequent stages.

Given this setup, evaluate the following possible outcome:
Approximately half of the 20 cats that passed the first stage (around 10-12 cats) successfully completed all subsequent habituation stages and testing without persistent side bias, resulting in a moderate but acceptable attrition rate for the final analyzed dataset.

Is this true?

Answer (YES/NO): NO